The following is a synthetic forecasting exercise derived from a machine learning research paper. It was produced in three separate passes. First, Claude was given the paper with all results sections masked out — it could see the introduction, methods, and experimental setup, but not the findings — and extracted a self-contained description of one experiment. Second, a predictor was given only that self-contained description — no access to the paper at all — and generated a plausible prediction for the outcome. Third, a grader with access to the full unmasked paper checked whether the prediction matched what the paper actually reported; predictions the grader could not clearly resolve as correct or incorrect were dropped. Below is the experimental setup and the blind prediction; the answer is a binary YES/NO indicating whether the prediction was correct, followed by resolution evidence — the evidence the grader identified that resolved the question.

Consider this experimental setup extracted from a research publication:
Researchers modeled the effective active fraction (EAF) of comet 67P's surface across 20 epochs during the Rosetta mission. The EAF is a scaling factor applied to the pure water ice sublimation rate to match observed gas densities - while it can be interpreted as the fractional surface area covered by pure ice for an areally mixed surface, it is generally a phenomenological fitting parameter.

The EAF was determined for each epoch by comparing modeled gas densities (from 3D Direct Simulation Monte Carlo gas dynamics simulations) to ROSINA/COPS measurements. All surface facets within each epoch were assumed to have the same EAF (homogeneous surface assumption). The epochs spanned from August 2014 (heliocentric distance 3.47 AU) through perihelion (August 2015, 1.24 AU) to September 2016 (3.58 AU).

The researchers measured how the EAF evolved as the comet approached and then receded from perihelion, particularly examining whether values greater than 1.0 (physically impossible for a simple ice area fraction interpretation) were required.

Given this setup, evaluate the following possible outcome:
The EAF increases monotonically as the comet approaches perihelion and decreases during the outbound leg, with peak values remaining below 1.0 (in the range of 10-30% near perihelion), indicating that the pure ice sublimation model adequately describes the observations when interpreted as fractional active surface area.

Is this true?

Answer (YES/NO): NO